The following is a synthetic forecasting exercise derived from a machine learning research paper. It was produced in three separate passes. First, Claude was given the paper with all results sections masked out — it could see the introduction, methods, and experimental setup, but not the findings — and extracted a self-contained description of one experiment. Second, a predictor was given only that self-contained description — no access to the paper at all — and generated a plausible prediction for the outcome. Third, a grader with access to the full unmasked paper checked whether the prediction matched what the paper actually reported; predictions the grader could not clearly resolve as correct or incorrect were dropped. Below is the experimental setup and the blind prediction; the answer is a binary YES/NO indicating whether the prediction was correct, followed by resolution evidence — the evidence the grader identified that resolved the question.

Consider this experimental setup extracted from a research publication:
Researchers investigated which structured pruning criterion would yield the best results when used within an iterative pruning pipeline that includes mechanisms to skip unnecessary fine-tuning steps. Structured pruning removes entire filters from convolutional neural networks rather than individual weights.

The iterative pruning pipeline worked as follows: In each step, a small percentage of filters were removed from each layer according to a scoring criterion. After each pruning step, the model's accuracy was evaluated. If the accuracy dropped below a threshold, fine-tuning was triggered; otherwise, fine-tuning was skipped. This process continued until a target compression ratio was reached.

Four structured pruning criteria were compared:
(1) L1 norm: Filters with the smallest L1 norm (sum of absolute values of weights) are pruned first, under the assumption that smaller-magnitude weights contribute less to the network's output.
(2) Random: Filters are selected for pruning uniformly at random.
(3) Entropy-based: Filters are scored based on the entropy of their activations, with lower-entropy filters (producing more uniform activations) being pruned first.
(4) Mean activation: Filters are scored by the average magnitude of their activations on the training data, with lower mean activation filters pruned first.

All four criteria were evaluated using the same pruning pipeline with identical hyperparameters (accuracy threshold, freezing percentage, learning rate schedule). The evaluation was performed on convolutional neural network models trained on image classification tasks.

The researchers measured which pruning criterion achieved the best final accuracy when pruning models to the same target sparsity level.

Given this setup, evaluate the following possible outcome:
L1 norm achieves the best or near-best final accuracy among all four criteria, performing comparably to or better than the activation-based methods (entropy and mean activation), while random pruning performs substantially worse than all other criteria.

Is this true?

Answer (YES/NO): NO